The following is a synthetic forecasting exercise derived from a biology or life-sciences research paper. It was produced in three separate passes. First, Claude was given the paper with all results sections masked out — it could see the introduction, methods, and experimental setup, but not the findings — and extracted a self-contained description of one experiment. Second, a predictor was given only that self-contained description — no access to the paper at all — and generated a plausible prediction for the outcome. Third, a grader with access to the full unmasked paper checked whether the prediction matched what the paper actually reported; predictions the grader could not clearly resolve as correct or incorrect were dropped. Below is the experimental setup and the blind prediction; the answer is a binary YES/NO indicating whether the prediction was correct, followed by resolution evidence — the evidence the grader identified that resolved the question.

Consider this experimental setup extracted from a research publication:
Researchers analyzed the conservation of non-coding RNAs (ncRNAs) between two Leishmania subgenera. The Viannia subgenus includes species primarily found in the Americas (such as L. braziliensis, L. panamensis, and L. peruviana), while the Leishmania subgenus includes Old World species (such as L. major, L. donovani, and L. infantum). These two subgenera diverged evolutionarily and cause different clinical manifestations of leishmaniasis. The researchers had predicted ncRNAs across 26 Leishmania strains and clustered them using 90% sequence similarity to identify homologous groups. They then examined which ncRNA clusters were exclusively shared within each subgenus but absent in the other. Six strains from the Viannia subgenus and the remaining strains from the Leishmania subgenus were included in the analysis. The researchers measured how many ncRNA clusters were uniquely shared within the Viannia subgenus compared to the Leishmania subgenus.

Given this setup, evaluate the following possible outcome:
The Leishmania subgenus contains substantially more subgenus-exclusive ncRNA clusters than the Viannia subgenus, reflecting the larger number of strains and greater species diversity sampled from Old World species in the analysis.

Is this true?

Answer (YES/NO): NO